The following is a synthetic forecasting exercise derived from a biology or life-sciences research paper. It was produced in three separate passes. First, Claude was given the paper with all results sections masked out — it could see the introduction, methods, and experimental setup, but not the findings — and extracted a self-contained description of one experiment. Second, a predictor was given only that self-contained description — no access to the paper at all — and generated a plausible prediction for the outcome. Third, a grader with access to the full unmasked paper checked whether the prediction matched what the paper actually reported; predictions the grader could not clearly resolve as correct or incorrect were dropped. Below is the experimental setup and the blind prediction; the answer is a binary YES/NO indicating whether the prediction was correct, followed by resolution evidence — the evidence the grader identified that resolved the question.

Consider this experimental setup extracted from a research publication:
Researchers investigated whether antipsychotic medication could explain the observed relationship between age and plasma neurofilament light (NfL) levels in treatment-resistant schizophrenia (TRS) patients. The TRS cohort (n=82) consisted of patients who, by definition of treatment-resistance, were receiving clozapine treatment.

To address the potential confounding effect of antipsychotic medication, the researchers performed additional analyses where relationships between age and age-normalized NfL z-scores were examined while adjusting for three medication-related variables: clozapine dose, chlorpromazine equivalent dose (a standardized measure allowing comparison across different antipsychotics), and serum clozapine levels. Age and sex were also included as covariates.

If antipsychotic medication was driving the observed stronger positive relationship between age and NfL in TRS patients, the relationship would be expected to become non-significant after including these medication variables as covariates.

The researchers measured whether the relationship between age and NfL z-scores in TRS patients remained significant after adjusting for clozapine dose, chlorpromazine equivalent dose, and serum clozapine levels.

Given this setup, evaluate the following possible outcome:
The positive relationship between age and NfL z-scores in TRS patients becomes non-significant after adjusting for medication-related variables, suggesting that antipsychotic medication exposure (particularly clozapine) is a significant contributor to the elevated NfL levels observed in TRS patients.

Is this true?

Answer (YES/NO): NO